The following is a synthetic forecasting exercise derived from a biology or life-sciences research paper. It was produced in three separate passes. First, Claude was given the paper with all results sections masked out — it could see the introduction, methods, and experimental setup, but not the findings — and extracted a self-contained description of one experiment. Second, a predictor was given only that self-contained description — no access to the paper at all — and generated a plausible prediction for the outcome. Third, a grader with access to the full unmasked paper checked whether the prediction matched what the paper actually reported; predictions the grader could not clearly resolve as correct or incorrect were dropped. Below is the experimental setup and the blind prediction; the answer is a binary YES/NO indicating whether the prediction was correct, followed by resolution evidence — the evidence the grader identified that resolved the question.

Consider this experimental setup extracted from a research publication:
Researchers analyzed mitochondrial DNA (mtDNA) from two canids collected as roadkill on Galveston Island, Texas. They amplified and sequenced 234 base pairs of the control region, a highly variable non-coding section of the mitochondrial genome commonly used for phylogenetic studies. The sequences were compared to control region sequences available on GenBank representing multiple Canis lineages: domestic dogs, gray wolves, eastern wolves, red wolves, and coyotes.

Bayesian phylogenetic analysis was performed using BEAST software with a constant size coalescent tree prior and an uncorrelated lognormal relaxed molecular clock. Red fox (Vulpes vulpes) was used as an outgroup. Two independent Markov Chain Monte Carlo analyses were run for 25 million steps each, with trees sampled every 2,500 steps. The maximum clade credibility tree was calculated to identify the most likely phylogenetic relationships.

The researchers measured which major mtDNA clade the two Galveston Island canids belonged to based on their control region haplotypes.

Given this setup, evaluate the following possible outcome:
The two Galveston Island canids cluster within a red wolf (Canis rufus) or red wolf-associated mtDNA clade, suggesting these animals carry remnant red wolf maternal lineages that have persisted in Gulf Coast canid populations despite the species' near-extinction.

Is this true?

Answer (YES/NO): NO